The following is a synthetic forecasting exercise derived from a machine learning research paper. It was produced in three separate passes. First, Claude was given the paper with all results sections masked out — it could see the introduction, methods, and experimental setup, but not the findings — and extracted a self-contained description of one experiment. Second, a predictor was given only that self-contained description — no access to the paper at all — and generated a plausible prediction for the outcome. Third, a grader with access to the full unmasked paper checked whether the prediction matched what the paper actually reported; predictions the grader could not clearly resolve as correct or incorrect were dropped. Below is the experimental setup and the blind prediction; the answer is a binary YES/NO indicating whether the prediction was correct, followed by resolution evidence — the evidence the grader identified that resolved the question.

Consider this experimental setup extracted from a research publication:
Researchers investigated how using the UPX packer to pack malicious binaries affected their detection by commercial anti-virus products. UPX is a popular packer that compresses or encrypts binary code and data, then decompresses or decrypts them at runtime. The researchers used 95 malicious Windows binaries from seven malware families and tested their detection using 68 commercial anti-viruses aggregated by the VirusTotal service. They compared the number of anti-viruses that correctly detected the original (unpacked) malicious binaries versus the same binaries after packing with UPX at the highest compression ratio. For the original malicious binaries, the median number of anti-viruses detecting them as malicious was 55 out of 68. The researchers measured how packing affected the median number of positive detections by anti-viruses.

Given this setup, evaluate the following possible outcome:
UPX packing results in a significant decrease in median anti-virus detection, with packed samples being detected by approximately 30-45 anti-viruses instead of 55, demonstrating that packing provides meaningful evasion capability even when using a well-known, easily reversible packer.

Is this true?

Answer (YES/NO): NO